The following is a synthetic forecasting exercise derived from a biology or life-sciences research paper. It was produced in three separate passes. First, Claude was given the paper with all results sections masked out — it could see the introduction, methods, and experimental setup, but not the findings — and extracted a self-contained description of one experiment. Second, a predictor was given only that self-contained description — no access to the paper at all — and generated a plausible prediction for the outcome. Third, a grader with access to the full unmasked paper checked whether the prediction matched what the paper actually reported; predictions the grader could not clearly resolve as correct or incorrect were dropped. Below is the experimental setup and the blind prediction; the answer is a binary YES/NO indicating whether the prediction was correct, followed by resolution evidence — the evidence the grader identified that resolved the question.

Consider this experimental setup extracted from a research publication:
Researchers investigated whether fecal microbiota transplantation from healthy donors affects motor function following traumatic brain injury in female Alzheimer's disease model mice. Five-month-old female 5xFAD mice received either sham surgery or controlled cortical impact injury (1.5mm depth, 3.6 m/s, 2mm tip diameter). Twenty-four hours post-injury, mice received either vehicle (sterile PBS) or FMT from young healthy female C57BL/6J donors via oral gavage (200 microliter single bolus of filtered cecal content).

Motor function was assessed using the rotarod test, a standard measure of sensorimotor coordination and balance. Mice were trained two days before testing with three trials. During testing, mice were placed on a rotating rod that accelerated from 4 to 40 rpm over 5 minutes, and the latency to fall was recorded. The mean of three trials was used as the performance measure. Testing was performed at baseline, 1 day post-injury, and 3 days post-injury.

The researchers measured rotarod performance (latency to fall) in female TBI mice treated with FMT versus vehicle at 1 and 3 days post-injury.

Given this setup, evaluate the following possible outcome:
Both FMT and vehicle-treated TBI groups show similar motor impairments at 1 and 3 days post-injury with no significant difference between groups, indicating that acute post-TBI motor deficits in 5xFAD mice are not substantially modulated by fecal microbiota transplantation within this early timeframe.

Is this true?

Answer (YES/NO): NO